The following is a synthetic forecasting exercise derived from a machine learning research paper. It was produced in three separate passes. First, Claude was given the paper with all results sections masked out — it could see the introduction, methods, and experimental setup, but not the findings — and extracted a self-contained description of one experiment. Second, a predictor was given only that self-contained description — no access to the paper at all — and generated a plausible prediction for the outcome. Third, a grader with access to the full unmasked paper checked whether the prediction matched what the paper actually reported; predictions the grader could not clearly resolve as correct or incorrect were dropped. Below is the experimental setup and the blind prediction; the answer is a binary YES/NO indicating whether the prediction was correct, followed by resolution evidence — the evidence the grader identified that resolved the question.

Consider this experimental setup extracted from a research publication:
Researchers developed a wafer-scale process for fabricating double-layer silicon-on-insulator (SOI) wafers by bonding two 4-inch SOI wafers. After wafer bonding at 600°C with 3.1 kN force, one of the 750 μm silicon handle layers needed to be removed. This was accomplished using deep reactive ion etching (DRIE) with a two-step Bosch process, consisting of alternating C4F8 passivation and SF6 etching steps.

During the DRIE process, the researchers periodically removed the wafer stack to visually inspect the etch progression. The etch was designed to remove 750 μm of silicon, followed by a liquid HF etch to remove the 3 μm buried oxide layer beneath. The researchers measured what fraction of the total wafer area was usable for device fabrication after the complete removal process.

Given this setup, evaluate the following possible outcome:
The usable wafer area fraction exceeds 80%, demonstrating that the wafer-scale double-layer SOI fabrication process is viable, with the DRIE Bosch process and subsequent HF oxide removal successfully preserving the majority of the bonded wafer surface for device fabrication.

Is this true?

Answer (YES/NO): NO